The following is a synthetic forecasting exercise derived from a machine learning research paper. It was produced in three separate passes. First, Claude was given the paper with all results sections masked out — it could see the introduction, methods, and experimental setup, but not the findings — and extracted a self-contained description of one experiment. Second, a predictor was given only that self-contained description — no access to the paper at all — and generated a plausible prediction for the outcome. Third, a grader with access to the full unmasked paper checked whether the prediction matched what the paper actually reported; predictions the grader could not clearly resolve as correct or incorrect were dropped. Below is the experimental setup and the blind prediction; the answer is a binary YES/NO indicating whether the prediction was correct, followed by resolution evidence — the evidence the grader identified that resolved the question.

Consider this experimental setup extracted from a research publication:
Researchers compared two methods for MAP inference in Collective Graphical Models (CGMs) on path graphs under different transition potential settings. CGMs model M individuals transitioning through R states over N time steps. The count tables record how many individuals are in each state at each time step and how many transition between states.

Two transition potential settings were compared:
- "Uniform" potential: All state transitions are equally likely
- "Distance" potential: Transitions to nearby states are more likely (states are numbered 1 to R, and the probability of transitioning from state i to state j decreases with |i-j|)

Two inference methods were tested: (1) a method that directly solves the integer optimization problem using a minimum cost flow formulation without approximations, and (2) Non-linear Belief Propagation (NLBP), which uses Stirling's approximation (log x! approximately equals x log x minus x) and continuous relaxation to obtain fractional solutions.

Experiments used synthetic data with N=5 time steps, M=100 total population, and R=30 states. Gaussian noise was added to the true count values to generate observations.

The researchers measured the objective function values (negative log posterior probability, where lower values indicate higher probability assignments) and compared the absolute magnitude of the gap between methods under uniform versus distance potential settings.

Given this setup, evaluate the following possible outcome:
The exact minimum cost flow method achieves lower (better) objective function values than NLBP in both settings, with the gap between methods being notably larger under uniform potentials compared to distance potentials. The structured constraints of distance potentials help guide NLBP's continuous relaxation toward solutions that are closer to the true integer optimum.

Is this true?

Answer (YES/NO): NO